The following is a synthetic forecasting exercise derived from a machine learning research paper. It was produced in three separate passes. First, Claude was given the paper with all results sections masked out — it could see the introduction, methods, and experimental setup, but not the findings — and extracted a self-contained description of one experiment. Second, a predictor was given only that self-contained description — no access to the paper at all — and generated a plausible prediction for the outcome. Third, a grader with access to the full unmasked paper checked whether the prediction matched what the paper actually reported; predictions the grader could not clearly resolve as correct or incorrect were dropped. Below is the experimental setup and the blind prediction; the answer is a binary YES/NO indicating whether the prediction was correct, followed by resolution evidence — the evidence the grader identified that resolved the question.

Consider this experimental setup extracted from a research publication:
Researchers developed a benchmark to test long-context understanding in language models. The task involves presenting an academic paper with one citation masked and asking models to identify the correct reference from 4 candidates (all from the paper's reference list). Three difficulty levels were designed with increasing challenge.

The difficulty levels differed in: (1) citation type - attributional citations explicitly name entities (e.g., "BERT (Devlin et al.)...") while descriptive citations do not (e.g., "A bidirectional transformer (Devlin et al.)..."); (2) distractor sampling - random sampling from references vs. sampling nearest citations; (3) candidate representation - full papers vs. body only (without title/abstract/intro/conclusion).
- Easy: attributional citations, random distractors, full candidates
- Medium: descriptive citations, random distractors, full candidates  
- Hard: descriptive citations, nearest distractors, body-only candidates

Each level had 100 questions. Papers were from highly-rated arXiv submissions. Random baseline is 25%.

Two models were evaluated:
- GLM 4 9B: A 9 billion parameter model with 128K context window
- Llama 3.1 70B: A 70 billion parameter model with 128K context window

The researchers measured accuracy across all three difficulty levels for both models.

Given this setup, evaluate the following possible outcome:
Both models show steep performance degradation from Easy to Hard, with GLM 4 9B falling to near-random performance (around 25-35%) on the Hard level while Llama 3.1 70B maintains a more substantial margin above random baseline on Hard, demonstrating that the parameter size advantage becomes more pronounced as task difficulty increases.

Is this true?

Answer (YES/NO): NO